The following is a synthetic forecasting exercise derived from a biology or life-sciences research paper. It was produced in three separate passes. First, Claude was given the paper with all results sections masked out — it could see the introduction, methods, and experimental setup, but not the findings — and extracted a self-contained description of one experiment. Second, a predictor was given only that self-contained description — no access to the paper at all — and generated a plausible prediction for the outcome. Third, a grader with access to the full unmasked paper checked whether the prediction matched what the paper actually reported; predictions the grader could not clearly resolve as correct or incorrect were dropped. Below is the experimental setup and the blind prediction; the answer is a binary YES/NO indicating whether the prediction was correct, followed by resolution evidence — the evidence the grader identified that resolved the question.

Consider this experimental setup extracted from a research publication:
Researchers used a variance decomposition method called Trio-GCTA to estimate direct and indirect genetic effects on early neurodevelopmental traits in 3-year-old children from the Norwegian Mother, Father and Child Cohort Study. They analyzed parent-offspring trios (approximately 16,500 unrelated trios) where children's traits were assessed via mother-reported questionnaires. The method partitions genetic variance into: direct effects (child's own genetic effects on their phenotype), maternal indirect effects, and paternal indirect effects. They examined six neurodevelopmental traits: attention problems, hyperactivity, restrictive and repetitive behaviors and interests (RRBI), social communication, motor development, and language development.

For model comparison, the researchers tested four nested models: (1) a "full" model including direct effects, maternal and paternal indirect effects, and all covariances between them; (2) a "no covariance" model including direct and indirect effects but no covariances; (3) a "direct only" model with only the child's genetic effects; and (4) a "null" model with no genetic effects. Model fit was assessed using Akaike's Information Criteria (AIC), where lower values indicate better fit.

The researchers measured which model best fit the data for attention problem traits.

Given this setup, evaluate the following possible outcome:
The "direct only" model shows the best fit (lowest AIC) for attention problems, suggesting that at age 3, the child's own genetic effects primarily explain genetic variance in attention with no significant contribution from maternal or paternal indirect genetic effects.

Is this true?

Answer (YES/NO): NO